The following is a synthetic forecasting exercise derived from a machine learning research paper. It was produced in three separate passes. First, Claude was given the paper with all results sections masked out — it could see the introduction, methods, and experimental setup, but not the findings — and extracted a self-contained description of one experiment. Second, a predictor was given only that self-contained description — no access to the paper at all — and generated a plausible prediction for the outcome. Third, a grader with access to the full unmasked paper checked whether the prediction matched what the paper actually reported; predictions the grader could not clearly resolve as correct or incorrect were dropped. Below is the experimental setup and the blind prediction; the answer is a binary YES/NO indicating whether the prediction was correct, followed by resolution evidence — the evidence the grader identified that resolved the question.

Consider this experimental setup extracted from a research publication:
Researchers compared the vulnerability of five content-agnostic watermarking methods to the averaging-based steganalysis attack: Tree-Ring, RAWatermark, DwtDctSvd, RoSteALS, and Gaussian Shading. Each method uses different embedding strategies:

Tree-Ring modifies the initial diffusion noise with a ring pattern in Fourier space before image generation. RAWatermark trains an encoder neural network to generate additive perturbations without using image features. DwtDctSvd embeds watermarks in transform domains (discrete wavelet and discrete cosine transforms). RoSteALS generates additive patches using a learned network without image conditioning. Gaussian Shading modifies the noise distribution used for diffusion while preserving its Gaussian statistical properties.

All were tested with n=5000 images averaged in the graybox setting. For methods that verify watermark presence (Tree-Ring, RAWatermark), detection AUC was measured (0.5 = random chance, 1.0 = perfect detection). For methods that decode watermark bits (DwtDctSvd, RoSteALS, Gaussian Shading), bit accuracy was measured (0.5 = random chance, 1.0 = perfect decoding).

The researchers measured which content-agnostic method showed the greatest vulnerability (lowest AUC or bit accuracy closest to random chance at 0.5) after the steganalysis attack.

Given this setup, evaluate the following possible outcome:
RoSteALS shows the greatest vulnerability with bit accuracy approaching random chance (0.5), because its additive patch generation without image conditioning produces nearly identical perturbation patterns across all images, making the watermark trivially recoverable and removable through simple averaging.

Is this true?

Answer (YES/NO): NO